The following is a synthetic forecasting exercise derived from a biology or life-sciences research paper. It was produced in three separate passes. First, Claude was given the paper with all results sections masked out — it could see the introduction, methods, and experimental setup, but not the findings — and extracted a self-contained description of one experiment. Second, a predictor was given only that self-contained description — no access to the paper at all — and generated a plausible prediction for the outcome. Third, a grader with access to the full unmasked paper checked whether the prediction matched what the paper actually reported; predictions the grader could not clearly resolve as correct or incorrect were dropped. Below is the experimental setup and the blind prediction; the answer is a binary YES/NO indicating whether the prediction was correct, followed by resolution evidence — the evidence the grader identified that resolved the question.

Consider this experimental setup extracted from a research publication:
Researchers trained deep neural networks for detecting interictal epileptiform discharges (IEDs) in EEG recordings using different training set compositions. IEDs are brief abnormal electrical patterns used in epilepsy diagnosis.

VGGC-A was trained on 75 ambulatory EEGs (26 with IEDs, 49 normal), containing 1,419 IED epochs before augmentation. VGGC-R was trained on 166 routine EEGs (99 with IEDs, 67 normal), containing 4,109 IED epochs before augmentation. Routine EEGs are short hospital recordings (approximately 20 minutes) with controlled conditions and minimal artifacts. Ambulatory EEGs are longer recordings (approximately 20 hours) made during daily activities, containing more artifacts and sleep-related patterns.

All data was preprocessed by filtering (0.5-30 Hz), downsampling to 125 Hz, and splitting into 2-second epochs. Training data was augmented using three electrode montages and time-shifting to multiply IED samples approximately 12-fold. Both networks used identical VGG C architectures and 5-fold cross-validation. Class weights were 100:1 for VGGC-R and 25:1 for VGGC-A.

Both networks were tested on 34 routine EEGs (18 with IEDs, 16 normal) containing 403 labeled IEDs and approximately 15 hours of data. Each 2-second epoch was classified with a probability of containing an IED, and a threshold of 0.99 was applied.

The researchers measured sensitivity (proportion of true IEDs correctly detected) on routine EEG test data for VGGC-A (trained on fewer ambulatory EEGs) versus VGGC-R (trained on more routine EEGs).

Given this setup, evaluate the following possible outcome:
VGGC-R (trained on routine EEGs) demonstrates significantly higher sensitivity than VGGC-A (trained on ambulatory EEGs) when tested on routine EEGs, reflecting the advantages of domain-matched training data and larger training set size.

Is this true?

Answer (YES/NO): YES